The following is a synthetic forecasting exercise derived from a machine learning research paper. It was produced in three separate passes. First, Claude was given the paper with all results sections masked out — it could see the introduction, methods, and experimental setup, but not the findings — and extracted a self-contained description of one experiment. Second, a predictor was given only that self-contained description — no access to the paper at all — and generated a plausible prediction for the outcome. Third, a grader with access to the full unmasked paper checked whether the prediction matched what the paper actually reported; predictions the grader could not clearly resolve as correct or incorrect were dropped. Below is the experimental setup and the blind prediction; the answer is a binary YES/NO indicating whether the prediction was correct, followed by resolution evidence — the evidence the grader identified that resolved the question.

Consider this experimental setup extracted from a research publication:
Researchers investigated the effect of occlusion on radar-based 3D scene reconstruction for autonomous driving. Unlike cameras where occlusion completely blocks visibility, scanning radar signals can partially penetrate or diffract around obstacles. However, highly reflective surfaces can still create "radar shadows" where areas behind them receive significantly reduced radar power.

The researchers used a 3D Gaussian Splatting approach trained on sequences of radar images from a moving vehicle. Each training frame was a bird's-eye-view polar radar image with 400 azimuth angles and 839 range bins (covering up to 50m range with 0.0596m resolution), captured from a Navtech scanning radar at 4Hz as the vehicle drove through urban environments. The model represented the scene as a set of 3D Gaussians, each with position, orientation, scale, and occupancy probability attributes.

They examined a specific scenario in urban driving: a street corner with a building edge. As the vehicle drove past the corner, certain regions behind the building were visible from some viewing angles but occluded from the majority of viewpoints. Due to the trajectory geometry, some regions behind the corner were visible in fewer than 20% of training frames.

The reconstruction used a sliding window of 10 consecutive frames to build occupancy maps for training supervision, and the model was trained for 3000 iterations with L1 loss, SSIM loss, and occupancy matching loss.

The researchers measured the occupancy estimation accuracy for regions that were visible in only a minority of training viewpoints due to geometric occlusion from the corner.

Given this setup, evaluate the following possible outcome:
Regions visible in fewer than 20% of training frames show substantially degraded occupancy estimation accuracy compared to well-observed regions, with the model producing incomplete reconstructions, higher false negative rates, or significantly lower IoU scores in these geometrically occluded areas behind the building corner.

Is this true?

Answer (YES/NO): YES